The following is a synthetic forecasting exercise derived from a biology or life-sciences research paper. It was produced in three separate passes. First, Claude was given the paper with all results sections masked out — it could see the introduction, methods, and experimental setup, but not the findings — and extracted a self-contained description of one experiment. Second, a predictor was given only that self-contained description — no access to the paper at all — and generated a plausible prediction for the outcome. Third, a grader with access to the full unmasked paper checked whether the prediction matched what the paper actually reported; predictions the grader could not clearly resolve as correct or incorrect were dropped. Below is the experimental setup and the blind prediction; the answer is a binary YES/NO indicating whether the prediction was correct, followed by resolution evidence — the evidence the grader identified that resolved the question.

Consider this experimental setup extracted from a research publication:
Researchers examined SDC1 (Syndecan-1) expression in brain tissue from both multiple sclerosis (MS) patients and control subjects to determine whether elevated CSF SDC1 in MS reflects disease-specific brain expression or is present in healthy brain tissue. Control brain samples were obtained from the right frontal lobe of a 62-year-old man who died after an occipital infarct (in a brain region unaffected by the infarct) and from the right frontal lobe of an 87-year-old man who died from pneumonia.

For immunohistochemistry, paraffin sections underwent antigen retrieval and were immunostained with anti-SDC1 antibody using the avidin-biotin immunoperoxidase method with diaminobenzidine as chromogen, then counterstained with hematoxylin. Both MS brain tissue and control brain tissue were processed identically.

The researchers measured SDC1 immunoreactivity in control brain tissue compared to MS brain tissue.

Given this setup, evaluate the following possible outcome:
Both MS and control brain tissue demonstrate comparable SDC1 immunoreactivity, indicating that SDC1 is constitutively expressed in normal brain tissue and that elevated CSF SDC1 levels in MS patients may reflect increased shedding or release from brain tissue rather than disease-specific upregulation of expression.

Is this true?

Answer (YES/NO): NO